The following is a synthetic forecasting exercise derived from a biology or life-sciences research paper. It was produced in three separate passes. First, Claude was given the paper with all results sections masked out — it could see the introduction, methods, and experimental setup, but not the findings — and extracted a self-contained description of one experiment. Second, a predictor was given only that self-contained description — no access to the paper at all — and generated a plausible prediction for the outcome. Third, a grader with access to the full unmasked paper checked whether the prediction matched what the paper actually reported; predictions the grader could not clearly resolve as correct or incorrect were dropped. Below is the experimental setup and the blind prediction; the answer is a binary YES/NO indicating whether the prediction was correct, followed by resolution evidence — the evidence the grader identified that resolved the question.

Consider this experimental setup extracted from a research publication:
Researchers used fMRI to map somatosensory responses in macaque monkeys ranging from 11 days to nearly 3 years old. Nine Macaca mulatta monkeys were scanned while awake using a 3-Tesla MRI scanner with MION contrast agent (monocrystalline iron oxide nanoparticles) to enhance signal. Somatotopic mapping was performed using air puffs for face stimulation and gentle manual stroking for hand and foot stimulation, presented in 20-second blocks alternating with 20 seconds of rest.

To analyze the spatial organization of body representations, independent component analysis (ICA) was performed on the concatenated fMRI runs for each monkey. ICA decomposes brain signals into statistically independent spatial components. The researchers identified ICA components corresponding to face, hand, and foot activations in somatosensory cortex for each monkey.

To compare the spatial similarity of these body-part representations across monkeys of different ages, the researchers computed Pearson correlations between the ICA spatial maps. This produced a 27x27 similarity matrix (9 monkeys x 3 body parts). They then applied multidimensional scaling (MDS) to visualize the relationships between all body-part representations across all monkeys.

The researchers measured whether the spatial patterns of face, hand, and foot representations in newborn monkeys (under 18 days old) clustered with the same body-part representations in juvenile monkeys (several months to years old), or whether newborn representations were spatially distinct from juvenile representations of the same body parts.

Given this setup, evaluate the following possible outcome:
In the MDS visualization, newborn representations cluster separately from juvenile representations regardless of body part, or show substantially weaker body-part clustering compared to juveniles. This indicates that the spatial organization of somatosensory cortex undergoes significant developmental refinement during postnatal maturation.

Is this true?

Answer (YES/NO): NO